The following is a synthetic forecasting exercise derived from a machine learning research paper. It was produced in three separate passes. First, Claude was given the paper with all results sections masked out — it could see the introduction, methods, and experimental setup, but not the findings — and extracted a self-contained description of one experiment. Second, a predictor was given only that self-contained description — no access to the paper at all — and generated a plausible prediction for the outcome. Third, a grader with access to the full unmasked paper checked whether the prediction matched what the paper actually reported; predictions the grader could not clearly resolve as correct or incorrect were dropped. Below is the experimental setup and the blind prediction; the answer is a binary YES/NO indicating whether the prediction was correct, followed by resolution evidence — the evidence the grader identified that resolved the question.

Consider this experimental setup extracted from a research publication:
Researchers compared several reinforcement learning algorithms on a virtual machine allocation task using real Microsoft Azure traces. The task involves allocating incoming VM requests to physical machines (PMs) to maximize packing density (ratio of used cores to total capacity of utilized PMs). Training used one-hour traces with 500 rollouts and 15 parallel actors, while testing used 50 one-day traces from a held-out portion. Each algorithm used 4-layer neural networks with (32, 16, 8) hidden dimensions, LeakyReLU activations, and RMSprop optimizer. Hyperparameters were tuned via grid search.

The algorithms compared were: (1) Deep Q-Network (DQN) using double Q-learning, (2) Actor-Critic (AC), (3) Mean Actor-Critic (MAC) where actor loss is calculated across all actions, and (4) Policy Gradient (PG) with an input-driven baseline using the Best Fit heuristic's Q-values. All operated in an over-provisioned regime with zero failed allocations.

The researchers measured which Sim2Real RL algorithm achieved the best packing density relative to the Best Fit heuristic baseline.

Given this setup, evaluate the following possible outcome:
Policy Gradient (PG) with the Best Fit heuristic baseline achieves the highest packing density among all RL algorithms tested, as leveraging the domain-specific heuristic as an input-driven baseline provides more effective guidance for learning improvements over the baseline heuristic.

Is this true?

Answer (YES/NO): NO